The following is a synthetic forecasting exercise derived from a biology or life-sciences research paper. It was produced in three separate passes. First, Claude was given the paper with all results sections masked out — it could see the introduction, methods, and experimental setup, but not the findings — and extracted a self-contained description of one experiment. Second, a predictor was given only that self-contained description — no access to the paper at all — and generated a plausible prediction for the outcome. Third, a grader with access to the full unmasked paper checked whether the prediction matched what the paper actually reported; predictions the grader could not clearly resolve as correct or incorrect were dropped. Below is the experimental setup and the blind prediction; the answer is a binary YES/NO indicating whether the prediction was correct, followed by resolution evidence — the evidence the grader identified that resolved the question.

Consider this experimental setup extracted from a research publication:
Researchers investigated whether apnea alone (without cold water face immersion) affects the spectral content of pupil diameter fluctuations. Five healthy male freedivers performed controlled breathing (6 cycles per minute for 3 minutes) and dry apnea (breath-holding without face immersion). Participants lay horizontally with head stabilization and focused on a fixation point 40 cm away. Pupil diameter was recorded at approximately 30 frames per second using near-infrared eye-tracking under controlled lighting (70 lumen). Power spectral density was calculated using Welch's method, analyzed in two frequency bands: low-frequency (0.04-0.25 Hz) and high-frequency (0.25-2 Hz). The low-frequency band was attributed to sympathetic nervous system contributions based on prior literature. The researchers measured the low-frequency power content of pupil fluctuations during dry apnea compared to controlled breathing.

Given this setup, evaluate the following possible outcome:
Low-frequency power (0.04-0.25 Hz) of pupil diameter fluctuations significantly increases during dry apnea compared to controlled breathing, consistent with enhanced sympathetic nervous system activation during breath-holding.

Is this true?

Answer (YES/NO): NO